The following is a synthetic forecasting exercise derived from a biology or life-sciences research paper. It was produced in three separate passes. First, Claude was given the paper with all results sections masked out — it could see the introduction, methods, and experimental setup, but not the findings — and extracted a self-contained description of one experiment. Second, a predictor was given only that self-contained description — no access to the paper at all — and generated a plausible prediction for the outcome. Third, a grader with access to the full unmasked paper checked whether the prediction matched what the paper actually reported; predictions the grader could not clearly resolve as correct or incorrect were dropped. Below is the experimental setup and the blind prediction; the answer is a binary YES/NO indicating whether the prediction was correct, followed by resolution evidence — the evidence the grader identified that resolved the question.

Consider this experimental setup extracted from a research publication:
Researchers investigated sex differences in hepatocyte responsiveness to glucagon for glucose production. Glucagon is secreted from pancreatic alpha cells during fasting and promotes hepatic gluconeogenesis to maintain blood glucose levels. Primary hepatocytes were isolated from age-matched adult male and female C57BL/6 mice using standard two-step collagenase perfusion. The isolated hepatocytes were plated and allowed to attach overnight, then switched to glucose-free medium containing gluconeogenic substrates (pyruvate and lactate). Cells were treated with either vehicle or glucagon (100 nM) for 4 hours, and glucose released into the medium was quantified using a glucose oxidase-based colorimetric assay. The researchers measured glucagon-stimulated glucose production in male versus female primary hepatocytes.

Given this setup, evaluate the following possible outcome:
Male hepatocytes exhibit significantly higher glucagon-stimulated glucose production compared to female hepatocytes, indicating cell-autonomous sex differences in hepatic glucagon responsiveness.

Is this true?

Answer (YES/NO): NO